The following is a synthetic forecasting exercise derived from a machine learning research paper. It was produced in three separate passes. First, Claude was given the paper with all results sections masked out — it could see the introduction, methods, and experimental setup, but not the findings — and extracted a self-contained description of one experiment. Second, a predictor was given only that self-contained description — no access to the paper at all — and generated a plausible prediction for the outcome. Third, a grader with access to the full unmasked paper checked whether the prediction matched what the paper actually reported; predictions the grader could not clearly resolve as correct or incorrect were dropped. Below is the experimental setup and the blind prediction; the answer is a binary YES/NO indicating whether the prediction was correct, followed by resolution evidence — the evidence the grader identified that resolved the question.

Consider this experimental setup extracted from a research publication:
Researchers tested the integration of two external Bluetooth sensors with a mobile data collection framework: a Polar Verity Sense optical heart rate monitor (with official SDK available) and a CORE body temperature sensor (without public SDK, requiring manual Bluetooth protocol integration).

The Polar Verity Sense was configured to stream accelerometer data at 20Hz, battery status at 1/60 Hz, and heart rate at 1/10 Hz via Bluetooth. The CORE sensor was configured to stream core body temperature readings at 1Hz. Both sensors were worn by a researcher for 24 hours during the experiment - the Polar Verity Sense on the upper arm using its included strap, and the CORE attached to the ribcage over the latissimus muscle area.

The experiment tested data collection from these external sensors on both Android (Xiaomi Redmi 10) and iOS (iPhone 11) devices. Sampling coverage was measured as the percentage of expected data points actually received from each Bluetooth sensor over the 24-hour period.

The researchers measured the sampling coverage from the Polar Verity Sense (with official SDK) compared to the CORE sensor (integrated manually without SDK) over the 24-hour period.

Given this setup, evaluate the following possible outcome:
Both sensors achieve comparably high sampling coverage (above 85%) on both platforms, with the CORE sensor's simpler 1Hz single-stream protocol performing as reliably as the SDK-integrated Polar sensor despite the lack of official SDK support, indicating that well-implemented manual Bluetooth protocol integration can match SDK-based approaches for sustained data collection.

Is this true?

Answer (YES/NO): YES